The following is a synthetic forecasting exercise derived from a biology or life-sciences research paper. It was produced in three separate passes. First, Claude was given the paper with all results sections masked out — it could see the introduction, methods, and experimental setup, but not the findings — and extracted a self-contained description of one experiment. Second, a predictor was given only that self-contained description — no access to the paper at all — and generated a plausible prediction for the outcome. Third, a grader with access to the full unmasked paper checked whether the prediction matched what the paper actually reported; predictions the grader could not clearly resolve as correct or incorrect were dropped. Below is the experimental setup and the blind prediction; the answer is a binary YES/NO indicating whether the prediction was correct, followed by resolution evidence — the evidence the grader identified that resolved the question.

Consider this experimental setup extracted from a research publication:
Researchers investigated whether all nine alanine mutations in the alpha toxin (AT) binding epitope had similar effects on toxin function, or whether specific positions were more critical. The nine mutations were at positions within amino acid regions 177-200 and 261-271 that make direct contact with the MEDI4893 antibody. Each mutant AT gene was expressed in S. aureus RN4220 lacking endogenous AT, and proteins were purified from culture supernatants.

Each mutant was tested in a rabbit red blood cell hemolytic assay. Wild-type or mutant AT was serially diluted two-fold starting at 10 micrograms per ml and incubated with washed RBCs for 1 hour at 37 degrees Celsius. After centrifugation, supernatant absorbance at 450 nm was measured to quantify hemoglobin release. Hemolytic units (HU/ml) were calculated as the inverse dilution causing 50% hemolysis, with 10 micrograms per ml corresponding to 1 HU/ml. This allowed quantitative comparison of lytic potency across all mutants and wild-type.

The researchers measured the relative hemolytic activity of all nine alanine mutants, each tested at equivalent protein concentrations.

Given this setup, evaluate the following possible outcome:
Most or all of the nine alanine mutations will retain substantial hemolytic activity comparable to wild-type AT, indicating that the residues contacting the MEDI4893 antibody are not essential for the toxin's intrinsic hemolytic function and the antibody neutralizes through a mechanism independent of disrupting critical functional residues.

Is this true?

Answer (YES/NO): NO